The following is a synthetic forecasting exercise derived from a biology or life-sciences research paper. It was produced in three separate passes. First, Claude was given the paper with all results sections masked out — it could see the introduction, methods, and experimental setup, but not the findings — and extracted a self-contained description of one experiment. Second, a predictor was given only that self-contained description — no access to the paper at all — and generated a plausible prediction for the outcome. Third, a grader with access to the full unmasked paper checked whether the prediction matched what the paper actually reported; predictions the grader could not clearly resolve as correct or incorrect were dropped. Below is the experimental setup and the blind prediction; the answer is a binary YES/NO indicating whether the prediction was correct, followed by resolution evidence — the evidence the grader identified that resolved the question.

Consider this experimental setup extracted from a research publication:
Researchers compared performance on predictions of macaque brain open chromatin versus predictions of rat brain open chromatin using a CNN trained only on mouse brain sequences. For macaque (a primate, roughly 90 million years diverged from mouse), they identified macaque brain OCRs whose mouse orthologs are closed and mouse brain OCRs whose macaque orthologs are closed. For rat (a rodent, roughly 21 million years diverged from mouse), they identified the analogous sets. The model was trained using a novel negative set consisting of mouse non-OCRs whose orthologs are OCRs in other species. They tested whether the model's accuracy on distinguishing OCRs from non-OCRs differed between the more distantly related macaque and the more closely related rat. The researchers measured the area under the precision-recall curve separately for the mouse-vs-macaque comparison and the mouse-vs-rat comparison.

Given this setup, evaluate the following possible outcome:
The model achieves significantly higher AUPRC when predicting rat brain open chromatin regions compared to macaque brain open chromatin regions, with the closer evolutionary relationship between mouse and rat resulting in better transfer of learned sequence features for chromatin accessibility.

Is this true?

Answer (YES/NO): NO